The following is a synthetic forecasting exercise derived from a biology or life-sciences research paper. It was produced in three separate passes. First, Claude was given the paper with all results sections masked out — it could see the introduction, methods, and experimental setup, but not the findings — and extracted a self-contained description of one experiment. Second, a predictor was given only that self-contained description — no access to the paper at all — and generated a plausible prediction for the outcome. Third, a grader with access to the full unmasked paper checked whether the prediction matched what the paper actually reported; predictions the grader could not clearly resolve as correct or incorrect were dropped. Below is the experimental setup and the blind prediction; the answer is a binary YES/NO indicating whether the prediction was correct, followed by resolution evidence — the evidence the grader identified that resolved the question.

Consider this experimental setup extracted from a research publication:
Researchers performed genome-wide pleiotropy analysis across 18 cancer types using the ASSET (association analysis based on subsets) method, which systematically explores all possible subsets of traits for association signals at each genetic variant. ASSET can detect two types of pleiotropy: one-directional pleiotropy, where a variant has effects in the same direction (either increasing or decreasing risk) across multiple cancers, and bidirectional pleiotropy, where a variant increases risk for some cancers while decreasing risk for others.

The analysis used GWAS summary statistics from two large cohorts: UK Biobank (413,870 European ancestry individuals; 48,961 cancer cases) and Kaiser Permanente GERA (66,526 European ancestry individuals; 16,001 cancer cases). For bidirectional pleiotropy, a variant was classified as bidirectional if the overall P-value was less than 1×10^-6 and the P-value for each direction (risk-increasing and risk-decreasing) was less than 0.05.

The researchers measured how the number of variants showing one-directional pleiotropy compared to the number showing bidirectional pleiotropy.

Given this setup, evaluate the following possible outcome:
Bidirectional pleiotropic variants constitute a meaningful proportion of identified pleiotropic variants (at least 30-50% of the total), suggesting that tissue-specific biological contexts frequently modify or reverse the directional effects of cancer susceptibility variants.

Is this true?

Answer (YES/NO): NO